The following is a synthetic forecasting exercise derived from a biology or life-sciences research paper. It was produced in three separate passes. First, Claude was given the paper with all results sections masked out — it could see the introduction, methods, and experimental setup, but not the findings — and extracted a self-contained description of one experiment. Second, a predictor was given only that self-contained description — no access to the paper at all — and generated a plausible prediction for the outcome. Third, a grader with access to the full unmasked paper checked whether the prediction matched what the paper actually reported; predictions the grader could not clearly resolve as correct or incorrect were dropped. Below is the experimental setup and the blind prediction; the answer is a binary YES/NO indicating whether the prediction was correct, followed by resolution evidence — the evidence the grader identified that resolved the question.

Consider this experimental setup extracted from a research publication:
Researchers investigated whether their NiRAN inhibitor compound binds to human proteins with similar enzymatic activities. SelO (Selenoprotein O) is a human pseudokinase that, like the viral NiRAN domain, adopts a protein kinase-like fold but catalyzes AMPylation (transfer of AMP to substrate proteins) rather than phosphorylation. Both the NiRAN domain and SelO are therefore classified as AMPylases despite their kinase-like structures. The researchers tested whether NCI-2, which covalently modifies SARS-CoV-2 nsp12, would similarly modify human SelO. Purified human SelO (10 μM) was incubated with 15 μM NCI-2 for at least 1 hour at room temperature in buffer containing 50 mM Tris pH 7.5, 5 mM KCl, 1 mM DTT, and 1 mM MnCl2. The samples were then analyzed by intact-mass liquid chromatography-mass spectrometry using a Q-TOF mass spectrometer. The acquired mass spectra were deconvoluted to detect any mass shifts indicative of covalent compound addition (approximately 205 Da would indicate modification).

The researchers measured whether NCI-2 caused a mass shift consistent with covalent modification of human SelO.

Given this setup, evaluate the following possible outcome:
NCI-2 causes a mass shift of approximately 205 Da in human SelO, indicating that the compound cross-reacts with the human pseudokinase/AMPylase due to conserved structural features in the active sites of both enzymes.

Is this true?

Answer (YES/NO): NO